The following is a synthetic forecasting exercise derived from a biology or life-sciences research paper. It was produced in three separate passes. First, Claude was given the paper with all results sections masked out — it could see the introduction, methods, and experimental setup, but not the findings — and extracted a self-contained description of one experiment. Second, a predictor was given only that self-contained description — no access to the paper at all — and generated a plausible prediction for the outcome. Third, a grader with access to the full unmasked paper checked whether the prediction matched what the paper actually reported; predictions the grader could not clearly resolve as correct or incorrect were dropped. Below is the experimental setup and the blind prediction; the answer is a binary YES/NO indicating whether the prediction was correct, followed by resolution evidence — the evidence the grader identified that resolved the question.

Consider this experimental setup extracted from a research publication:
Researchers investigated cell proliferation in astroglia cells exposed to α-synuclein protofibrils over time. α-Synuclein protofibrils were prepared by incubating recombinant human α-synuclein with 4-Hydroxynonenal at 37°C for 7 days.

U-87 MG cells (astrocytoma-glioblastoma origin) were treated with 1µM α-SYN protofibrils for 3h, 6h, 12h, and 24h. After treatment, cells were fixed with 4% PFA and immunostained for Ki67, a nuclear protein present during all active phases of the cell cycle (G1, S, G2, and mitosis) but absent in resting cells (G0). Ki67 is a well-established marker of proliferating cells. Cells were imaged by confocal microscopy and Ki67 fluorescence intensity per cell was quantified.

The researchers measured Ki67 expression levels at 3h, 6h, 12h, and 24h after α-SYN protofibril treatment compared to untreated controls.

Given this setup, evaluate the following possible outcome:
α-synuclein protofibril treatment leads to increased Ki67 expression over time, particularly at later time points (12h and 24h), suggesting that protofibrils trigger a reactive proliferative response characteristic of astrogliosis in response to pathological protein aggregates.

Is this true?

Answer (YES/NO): YES